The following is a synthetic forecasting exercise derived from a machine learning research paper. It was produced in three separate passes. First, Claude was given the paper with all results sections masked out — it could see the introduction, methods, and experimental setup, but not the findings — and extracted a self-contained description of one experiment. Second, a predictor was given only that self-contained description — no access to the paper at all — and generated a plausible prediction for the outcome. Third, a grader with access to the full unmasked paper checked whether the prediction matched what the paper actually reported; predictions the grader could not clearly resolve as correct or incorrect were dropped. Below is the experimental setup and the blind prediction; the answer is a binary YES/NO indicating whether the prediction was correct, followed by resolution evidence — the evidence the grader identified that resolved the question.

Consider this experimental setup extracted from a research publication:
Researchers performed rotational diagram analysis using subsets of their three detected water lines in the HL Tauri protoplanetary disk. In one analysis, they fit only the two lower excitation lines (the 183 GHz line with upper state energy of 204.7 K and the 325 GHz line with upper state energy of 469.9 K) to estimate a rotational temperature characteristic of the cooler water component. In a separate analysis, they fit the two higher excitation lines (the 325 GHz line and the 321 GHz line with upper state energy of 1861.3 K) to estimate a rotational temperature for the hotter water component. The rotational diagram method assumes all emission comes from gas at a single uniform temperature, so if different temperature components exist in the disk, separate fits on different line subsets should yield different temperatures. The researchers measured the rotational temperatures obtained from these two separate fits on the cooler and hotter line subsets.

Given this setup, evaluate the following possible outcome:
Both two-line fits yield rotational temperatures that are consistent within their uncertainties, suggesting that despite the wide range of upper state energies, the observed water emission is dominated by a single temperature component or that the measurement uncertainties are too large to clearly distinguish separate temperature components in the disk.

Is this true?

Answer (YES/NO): NO